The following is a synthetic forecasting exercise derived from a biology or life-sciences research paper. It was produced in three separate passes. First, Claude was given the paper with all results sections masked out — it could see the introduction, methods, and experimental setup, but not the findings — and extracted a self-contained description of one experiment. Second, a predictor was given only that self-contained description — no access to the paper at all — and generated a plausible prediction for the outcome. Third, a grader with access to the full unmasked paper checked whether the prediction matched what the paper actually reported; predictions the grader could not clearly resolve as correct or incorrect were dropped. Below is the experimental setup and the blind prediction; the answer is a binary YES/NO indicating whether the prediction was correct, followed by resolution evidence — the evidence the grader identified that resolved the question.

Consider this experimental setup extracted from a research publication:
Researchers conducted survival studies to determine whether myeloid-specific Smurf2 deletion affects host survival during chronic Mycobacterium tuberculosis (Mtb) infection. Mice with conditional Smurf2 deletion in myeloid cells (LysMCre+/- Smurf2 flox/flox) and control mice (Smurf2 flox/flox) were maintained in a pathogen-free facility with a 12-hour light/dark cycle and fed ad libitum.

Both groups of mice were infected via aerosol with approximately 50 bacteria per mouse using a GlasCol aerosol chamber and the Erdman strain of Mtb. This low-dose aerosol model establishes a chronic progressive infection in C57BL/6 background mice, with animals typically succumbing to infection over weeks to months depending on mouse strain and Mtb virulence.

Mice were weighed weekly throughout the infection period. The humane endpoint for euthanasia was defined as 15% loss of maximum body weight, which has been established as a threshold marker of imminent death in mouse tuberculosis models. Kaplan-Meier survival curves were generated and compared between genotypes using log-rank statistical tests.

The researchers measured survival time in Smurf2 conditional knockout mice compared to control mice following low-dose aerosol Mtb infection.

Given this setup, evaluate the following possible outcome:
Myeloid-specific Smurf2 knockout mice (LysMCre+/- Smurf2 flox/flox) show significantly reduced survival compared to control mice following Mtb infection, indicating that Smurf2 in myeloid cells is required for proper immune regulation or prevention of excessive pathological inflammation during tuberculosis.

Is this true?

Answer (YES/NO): NO